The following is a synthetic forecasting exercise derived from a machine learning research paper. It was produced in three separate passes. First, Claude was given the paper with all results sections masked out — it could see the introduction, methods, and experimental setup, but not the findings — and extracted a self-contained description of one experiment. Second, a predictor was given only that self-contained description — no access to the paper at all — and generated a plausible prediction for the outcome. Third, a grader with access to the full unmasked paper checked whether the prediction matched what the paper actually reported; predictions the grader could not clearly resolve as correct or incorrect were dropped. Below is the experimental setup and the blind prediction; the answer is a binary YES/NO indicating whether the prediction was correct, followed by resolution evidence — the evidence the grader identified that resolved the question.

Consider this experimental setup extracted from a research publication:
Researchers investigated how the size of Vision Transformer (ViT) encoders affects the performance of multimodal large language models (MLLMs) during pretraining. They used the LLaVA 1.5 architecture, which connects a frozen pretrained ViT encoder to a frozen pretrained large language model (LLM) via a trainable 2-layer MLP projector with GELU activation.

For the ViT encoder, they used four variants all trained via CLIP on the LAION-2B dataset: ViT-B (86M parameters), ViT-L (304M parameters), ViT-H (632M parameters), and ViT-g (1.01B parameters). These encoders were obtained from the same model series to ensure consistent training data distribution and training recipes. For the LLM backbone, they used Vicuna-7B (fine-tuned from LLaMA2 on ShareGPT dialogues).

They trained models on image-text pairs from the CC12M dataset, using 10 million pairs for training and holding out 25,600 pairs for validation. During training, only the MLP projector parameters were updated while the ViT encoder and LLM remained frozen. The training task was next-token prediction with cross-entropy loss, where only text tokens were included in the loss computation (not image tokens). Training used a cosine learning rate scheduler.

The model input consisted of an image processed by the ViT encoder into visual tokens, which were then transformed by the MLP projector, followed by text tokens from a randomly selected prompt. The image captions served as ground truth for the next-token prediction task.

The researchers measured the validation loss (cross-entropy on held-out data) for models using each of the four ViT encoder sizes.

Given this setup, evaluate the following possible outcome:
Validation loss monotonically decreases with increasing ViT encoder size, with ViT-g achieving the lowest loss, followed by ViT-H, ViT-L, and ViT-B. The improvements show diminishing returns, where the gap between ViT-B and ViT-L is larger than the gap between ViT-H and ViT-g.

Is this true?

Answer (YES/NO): NO